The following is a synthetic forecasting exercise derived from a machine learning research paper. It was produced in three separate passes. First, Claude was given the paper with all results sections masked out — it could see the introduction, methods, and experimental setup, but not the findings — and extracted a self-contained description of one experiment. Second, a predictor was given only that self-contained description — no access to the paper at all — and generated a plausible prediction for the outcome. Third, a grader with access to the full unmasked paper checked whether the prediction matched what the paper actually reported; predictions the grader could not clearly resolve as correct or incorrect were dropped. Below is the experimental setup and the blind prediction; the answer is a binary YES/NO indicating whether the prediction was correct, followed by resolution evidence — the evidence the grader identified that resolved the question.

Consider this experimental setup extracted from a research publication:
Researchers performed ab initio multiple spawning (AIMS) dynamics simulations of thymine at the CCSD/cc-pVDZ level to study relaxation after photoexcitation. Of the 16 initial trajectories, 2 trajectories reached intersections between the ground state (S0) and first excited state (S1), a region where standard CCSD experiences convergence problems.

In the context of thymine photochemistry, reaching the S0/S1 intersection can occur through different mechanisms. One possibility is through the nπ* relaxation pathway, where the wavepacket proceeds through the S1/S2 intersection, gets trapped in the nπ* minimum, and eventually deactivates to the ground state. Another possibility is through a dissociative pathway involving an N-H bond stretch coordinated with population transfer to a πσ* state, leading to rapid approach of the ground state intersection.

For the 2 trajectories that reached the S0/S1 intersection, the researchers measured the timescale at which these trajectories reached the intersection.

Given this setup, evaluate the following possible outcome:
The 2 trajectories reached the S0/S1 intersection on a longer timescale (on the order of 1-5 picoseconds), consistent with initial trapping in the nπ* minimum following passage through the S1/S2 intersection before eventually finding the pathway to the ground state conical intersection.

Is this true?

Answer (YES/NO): NO